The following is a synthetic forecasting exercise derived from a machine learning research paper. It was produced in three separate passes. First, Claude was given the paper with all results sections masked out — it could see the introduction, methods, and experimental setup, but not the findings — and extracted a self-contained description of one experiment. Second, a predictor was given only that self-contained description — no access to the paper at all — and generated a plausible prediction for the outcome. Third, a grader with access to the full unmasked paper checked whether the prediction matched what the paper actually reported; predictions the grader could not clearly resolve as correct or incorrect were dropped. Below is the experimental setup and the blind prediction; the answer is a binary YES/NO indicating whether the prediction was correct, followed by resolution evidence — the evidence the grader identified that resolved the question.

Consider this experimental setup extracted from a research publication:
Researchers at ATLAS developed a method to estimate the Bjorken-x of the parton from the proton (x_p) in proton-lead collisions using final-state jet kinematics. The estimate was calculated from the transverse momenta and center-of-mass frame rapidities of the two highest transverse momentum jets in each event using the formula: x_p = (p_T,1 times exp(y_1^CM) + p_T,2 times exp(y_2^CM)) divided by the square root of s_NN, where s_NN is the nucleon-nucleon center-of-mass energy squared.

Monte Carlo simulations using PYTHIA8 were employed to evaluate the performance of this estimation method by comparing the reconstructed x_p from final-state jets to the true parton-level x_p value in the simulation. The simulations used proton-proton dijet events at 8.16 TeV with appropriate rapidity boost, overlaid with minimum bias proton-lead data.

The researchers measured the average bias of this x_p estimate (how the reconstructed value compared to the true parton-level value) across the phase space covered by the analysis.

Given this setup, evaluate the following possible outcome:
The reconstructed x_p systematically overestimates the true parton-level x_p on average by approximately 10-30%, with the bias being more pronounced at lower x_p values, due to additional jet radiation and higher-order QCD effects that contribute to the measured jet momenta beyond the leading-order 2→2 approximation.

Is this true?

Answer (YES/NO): NO